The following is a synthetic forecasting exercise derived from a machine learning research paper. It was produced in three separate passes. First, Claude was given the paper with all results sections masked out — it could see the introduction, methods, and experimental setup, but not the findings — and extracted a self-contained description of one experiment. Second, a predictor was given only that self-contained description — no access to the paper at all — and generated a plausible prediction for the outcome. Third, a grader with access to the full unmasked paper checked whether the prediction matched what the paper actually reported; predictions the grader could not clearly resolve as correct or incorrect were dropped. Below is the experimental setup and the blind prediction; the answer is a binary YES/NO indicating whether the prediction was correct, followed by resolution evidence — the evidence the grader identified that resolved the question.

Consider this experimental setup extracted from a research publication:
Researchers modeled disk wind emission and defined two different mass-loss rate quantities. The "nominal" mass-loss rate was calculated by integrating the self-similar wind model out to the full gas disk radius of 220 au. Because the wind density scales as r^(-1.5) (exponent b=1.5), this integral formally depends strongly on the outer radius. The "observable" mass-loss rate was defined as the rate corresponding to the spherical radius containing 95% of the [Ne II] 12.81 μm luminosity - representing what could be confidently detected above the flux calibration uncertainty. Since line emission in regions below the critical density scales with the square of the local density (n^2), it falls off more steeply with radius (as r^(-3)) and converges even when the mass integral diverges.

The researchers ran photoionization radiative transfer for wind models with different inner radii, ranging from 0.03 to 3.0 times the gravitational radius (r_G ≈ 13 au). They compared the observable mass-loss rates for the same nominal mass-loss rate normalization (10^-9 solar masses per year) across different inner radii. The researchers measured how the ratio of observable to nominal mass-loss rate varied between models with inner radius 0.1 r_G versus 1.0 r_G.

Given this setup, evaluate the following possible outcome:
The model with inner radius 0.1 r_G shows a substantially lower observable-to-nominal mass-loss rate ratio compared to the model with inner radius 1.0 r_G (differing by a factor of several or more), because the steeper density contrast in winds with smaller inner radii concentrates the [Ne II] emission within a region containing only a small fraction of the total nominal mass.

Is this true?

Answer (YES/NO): NO